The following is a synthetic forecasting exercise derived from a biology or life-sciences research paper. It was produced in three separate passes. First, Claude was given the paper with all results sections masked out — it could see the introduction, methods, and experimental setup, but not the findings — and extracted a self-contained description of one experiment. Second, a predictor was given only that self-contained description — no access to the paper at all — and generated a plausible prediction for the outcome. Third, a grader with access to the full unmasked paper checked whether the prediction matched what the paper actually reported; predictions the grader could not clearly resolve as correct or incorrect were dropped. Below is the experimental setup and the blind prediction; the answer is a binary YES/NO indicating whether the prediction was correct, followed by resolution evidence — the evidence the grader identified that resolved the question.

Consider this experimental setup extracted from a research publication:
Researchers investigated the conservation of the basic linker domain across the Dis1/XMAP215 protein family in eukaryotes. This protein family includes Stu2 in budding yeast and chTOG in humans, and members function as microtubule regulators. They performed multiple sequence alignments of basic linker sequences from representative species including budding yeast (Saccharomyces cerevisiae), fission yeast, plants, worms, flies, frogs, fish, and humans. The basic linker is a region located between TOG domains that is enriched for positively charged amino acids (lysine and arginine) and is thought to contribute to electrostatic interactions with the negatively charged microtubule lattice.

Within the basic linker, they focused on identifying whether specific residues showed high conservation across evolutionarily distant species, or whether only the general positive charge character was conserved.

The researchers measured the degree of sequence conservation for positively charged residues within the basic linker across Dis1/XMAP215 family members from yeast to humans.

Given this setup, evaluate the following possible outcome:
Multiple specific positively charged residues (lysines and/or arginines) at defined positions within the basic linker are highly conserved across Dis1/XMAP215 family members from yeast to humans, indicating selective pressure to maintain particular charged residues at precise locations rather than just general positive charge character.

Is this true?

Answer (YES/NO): YES